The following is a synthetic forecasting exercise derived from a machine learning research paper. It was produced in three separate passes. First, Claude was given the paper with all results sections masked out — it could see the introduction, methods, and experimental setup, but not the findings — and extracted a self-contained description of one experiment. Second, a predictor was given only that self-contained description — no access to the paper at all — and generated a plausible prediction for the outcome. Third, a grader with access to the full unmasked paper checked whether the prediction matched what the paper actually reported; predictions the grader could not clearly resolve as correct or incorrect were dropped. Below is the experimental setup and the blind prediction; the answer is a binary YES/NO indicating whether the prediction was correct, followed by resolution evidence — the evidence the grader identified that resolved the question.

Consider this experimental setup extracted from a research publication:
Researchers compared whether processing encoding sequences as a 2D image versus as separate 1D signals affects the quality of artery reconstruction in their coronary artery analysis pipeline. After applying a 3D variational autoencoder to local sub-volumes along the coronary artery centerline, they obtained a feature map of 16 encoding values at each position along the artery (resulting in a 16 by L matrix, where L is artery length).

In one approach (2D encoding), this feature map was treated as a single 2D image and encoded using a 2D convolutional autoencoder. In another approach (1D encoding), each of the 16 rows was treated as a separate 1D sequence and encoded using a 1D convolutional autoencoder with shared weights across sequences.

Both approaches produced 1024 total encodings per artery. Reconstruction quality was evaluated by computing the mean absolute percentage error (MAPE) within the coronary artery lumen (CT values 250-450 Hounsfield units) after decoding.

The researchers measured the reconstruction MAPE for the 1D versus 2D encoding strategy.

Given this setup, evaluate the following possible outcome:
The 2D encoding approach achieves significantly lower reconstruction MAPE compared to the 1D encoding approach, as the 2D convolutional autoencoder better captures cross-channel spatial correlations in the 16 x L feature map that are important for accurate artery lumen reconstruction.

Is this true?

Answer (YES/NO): NO